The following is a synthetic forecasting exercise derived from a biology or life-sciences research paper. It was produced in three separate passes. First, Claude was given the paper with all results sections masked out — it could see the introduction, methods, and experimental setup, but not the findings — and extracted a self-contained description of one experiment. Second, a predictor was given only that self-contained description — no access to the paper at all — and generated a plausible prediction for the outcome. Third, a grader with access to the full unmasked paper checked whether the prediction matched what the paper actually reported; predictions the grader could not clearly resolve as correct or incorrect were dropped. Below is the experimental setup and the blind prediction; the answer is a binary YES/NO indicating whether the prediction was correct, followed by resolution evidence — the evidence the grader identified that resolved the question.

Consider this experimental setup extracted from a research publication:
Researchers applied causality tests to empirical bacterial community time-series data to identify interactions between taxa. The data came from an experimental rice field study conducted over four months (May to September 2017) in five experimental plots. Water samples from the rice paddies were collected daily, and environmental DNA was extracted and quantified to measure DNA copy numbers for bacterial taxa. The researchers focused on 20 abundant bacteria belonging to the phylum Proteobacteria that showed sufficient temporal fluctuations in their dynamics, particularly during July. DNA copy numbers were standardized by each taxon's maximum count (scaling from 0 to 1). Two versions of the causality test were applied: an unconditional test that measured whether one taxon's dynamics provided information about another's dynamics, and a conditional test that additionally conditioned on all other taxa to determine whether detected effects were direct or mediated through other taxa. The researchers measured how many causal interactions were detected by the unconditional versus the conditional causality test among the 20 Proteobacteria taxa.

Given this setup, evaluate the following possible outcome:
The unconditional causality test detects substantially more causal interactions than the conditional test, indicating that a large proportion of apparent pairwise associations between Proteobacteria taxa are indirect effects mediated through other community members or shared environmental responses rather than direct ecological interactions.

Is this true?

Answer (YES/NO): YES